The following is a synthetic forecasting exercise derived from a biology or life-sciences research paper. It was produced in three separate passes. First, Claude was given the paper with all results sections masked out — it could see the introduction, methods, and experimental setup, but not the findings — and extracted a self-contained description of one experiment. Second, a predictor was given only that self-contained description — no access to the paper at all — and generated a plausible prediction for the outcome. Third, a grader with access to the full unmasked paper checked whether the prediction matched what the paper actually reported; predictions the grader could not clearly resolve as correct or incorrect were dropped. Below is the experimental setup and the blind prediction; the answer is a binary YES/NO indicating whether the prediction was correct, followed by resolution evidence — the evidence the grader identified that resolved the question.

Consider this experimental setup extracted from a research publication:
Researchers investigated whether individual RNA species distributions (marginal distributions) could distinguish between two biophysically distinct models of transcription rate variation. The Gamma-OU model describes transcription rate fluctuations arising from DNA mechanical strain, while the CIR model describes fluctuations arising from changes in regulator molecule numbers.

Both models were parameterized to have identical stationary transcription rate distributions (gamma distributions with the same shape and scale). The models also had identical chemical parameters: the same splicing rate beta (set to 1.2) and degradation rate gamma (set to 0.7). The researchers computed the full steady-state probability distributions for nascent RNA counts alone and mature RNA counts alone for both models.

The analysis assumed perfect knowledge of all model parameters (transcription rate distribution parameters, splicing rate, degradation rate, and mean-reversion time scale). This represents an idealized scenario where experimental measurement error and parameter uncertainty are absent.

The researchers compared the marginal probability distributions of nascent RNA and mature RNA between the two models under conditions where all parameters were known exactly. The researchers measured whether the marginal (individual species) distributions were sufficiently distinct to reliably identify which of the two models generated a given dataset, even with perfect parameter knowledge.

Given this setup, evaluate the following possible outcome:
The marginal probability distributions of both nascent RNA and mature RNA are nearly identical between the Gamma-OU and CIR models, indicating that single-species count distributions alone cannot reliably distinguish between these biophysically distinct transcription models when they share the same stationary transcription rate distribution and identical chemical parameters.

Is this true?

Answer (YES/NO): NO